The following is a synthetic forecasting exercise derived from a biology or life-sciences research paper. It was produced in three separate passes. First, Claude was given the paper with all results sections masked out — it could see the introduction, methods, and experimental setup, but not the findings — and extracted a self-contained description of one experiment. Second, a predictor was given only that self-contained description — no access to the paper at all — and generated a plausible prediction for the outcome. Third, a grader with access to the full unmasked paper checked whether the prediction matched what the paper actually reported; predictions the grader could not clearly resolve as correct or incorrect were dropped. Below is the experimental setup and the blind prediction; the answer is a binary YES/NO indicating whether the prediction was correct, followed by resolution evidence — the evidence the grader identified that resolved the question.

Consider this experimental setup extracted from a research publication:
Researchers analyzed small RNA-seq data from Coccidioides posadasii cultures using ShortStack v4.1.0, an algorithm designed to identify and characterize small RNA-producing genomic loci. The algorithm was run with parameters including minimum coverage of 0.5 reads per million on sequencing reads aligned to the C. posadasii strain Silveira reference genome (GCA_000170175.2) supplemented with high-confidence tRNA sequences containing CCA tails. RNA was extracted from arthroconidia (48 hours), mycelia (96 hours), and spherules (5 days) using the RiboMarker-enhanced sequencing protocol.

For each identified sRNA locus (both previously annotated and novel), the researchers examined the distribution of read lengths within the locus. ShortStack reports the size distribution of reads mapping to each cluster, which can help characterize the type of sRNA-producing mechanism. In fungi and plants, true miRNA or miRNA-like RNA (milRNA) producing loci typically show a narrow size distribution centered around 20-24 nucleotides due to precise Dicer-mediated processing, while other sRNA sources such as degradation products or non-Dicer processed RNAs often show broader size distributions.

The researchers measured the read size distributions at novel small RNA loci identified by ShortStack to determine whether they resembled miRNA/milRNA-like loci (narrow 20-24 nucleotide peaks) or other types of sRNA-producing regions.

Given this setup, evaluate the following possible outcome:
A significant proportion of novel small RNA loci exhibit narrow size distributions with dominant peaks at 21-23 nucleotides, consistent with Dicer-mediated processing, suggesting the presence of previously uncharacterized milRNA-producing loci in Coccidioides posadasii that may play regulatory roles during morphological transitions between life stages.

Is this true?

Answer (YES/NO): NO